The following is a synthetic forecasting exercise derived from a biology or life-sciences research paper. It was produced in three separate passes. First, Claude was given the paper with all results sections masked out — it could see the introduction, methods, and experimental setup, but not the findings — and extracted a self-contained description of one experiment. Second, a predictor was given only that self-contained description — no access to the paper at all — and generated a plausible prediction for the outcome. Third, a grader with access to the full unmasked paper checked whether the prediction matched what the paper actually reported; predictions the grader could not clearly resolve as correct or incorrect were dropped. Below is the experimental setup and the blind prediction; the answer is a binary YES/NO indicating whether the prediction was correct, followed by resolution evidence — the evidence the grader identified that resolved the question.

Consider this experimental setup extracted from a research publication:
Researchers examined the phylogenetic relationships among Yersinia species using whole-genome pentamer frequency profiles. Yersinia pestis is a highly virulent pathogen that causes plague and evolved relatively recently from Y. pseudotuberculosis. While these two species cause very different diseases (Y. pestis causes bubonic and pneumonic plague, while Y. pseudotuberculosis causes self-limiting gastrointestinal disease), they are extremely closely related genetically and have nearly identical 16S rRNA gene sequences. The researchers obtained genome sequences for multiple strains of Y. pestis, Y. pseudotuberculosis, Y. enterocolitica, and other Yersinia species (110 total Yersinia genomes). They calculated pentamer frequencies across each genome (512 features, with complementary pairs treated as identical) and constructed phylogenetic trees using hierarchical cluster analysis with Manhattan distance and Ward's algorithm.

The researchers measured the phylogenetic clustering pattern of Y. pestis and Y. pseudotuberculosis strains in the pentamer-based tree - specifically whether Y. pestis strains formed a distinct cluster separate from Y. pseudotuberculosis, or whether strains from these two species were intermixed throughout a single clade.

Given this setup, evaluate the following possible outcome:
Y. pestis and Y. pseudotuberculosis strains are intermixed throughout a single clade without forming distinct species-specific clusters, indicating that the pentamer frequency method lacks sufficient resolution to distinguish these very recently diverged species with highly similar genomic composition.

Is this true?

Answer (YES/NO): NO